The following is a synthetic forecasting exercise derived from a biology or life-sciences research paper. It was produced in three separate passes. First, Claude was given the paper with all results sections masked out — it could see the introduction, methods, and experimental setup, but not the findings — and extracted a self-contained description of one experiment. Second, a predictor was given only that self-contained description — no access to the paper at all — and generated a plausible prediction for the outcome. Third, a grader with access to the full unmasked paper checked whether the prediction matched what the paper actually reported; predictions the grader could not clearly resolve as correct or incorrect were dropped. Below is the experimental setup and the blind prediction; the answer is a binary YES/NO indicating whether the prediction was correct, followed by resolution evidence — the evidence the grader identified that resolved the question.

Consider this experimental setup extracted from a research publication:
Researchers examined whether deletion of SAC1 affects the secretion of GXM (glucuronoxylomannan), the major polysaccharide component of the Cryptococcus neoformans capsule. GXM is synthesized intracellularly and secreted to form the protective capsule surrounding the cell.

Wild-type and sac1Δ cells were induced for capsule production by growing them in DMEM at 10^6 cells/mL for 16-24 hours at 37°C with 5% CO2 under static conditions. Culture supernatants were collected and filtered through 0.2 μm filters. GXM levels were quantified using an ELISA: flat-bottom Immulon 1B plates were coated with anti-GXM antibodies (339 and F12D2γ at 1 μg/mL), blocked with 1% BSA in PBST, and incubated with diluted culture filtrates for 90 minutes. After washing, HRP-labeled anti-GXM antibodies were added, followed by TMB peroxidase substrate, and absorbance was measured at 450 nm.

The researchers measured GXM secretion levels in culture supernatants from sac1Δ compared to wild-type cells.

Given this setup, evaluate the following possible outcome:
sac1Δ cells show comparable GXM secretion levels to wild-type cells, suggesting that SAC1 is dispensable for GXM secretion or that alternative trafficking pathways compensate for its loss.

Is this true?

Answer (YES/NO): NO